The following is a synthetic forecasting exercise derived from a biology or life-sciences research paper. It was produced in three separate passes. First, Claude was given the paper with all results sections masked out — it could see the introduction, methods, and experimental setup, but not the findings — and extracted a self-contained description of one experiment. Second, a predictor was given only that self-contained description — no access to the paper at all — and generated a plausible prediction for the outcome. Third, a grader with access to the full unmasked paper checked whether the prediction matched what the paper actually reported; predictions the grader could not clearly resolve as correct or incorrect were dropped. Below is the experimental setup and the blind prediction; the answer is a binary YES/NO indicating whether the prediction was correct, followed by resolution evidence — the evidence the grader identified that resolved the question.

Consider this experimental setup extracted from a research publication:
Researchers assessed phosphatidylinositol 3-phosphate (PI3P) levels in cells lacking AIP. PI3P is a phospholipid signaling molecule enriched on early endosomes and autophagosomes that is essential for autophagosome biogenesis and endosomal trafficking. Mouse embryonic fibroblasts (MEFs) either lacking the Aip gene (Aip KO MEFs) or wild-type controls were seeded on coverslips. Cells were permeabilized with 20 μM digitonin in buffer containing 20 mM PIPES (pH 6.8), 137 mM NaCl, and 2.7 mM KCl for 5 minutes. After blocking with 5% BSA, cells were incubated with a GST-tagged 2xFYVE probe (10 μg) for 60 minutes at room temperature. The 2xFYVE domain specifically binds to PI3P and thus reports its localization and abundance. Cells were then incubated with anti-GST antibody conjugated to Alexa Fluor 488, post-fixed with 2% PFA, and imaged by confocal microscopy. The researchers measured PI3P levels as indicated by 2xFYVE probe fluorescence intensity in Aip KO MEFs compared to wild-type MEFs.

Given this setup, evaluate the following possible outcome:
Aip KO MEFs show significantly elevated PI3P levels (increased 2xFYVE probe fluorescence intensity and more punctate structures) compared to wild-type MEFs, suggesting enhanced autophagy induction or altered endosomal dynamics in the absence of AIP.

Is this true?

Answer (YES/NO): NO